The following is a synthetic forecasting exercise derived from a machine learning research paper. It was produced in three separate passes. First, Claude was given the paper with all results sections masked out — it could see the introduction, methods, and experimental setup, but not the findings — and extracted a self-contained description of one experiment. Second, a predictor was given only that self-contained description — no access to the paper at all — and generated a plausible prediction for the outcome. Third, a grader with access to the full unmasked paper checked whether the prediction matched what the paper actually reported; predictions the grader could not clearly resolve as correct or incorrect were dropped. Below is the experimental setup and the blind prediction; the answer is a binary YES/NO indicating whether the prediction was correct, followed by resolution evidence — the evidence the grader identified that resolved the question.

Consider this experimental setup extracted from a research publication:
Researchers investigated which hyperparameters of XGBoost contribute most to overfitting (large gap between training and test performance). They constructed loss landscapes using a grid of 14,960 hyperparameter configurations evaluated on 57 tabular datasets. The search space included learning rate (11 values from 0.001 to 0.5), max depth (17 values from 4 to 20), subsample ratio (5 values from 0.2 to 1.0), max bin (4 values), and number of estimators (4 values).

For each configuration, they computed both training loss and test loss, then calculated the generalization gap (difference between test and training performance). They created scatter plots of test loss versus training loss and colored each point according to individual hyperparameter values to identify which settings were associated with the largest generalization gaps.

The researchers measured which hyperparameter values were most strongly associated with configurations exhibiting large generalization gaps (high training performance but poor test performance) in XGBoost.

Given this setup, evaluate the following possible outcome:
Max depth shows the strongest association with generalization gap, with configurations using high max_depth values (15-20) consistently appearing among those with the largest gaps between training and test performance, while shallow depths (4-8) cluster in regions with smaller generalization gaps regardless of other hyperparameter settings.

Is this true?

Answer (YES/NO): NO